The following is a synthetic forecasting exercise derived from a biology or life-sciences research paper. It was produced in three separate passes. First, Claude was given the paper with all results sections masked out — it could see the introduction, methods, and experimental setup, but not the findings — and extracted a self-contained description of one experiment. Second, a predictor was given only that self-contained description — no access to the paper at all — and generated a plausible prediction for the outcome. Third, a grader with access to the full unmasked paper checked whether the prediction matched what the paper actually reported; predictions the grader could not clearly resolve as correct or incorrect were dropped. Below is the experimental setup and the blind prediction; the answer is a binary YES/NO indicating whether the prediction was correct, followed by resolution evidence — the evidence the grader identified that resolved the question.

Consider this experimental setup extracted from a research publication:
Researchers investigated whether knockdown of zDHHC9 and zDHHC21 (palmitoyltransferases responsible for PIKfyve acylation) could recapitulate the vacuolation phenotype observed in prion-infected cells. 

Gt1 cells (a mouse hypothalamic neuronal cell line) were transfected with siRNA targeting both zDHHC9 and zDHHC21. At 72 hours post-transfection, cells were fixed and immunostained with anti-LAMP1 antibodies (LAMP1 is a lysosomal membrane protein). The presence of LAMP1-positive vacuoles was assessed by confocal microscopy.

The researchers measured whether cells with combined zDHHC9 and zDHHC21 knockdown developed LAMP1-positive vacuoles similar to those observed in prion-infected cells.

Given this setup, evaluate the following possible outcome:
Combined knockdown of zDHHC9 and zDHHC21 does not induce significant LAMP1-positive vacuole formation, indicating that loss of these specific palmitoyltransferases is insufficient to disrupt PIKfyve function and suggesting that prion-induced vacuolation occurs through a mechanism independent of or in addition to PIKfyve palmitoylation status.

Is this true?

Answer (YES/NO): NO